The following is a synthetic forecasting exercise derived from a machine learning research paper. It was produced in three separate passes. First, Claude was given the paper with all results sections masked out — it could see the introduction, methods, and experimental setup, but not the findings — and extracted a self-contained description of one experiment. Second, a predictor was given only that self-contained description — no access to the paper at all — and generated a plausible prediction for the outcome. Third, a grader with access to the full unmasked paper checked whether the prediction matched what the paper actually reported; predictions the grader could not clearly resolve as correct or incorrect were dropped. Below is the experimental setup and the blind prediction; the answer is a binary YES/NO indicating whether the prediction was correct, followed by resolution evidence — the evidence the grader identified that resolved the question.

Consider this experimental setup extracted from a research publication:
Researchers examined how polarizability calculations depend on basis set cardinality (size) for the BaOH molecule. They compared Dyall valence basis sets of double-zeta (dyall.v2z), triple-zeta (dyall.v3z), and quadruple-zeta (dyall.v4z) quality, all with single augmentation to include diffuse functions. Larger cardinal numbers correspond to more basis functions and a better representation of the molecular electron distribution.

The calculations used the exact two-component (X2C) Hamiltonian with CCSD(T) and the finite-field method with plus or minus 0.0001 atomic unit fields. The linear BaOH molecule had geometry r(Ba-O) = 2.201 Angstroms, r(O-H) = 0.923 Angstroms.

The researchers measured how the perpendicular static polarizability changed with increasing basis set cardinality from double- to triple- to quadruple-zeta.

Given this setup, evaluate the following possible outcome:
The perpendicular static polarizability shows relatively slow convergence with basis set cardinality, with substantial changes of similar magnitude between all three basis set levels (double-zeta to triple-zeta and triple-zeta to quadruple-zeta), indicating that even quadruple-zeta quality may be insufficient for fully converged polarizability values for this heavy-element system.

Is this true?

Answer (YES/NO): NO